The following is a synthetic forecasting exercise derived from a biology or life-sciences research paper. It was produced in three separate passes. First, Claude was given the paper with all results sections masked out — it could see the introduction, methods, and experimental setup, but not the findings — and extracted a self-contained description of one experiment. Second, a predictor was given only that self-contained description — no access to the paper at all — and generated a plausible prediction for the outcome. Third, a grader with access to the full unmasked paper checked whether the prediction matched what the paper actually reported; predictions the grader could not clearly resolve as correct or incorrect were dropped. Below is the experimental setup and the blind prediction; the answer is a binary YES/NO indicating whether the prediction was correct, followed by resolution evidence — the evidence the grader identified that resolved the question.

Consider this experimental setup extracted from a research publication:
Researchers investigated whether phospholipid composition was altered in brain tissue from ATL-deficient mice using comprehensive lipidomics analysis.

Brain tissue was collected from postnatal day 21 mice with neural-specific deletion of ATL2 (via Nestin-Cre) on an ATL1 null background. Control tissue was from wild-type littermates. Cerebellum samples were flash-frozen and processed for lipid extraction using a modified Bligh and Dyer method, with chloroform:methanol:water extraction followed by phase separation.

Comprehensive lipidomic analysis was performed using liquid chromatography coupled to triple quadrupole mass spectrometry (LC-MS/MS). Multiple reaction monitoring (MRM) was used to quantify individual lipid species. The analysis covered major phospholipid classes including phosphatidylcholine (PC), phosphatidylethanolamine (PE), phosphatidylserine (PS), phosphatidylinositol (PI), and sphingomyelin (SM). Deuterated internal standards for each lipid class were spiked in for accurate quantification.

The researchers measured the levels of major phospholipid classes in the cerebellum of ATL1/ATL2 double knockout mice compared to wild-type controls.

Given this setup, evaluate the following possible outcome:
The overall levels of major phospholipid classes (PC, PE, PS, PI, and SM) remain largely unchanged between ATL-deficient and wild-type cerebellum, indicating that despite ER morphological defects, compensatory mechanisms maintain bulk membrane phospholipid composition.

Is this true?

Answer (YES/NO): NO